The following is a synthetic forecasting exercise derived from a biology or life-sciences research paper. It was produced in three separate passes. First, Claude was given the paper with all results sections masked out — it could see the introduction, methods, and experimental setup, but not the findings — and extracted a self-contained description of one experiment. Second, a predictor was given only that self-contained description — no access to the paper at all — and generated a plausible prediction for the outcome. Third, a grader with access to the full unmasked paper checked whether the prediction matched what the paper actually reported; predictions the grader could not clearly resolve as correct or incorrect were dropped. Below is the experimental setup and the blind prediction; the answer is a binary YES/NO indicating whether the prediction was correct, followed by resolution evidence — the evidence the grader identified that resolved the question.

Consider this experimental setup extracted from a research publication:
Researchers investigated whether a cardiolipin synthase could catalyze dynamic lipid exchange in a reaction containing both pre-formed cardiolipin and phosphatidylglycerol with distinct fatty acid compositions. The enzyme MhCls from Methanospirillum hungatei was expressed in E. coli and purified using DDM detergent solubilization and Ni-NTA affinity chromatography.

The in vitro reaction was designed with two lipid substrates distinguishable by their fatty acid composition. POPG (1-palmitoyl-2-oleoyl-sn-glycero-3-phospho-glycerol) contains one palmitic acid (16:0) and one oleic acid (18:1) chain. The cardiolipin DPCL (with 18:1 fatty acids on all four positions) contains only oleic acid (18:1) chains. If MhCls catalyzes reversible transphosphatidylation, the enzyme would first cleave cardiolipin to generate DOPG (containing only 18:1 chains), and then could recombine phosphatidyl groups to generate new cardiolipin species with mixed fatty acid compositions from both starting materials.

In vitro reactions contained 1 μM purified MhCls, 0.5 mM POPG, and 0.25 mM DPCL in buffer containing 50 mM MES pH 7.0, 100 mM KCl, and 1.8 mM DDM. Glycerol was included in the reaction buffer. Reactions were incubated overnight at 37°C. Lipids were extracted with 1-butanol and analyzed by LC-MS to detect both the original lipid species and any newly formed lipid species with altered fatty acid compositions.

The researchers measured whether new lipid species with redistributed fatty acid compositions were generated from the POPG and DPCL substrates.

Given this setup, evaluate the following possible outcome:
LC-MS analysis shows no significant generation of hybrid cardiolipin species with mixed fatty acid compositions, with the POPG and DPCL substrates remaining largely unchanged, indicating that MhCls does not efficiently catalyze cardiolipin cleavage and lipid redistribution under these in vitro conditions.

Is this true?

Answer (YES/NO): NO